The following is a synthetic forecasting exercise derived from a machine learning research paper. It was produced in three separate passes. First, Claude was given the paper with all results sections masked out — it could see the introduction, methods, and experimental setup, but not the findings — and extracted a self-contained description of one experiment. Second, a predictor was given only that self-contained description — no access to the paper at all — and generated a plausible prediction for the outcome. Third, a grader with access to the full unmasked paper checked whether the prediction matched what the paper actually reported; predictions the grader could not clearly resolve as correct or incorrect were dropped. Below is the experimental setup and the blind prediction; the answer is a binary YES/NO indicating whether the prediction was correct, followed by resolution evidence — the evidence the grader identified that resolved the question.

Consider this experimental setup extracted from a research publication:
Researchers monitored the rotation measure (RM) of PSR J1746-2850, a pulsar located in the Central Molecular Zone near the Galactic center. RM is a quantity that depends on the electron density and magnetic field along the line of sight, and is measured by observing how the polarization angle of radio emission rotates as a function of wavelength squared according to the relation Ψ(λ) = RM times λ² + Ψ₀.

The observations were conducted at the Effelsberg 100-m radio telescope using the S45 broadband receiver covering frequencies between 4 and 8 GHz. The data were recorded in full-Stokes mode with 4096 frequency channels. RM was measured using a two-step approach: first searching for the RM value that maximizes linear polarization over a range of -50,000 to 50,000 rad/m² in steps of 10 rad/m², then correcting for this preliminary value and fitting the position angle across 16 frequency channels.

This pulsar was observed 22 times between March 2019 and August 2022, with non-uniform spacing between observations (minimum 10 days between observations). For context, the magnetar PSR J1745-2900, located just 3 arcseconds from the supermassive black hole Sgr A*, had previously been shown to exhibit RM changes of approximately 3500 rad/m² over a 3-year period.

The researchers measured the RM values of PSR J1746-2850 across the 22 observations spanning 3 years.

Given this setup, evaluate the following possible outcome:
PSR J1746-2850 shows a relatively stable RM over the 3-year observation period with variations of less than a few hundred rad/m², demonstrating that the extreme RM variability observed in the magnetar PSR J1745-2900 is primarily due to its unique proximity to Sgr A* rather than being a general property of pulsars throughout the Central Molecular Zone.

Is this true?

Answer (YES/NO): NO